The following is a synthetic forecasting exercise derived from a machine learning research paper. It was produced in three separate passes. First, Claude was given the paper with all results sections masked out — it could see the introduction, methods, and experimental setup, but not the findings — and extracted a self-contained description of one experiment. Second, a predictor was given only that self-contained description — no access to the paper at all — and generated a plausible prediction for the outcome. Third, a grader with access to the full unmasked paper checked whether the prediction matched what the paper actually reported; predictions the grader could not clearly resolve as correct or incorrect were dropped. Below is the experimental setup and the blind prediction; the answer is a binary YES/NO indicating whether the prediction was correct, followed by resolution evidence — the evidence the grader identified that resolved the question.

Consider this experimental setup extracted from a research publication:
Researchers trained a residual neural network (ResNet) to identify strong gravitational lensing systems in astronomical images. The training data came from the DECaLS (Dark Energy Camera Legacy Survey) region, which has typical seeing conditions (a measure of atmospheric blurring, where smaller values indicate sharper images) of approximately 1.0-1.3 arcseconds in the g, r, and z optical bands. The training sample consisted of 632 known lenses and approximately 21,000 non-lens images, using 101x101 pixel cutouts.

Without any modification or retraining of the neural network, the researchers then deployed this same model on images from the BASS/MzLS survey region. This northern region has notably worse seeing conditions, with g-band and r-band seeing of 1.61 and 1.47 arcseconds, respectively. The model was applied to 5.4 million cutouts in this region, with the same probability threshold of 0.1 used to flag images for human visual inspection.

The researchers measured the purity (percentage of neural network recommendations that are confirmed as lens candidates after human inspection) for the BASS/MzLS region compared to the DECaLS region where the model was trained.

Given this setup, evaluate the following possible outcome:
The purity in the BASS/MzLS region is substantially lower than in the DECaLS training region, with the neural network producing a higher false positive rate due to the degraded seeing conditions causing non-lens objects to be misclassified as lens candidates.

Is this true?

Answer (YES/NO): NO